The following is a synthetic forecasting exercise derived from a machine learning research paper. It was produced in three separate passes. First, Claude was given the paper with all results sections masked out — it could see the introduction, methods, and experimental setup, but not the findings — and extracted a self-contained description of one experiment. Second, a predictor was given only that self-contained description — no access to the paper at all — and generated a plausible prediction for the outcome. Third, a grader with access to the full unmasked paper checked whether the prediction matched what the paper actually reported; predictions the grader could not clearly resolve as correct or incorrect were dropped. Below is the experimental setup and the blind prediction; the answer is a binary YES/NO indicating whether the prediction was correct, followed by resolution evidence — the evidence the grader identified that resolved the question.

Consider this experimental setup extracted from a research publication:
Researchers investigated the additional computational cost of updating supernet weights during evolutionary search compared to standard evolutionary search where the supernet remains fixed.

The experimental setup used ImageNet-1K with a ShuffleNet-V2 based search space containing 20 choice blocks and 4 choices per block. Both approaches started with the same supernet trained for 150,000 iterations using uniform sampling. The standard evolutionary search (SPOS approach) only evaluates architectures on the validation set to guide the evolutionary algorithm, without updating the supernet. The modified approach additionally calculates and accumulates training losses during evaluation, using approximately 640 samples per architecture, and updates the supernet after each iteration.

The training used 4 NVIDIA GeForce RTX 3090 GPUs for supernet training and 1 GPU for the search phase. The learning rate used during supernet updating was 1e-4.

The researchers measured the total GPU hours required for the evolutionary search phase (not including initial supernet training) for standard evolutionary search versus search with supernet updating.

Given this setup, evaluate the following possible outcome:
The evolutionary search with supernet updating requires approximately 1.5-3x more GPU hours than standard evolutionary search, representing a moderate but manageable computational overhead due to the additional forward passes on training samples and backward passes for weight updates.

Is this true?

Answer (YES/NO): NO